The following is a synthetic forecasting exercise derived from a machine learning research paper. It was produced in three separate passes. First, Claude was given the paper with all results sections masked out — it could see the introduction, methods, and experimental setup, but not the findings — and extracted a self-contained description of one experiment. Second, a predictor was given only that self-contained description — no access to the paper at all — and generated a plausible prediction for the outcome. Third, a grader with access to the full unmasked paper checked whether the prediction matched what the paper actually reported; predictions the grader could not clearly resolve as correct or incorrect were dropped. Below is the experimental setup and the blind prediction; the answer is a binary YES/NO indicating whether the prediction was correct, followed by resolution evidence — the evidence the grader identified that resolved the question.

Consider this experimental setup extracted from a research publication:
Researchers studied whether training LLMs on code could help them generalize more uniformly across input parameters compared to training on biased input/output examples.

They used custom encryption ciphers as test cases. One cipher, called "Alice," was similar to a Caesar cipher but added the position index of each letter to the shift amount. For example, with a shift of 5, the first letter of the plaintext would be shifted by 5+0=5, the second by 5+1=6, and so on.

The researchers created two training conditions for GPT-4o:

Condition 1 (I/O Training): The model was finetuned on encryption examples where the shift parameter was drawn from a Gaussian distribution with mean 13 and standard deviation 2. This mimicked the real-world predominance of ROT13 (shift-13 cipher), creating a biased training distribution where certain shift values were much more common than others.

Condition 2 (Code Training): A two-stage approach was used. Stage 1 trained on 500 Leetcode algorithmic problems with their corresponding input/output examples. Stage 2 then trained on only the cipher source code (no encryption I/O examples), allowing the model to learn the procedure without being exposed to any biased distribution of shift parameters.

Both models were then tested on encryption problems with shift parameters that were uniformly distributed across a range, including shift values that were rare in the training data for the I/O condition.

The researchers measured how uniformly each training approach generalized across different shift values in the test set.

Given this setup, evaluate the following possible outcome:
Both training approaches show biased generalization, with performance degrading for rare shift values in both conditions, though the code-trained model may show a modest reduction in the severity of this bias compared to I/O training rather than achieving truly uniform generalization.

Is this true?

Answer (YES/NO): NO